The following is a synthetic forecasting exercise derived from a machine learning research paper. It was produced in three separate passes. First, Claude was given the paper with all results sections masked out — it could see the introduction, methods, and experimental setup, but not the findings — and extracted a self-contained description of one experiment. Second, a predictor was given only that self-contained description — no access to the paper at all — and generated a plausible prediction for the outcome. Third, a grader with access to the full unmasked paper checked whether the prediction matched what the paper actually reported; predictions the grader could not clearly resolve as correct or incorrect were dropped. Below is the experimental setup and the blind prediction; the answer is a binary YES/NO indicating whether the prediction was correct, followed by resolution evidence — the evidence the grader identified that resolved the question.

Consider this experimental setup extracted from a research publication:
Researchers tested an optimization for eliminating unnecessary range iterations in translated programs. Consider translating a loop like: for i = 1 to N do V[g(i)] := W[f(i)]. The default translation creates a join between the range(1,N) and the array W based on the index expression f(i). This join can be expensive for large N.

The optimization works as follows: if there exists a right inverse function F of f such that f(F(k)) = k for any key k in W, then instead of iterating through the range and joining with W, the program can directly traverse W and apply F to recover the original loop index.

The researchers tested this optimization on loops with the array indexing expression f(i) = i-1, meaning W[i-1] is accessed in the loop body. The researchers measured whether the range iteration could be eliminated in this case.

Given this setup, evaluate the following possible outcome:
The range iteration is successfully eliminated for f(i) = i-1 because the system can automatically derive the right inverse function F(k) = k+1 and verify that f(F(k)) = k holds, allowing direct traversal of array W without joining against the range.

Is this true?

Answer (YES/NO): YES